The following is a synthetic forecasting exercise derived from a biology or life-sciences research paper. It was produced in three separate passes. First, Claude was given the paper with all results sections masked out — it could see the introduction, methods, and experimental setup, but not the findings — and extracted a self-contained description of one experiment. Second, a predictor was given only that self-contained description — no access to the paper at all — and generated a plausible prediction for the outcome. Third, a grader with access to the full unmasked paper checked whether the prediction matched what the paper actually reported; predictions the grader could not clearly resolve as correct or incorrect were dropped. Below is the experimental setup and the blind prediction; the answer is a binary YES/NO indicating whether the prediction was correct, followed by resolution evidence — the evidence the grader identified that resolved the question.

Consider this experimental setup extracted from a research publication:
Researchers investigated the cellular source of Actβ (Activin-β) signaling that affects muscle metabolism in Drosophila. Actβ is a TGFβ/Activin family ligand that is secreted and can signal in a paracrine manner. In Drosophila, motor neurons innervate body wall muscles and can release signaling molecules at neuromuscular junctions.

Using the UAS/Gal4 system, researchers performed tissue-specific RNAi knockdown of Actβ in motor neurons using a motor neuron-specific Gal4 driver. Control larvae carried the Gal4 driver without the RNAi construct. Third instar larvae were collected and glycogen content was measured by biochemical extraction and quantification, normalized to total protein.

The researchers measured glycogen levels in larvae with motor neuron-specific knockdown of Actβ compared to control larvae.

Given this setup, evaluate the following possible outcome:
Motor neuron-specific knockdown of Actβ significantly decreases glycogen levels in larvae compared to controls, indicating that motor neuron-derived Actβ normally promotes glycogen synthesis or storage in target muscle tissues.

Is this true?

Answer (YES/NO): YES